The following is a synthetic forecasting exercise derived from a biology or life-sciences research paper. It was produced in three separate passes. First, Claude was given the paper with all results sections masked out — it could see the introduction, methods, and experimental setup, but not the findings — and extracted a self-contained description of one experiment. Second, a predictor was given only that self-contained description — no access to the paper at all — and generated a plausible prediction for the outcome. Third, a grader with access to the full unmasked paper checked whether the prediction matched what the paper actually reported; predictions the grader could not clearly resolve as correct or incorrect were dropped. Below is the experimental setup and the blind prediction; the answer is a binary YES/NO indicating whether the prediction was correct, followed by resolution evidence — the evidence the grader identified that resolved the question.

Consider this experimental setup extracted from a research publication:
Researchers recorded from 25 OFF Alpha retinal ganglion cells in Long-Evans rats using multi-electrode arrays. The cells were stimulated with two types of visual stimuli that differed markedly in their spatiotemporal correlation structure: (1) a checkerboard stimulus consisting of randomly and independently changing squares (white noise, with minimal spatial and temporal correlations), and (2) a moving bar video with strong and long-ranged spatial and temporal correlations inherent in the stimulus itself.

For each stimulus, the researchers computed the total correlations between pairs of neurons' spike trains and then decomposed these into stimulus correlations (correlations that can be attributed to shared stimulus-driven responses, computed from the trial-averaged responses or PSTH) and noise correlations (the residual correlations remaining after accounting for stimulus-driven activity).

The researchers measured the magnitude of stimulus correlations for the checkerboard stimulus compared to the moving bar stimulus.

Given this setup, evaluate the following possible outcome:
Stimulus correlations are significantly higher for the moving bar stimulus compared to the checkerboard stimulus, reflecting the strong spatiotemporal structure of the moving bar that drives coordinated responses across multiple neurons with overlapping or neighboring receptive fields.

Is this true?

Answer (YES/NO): YES